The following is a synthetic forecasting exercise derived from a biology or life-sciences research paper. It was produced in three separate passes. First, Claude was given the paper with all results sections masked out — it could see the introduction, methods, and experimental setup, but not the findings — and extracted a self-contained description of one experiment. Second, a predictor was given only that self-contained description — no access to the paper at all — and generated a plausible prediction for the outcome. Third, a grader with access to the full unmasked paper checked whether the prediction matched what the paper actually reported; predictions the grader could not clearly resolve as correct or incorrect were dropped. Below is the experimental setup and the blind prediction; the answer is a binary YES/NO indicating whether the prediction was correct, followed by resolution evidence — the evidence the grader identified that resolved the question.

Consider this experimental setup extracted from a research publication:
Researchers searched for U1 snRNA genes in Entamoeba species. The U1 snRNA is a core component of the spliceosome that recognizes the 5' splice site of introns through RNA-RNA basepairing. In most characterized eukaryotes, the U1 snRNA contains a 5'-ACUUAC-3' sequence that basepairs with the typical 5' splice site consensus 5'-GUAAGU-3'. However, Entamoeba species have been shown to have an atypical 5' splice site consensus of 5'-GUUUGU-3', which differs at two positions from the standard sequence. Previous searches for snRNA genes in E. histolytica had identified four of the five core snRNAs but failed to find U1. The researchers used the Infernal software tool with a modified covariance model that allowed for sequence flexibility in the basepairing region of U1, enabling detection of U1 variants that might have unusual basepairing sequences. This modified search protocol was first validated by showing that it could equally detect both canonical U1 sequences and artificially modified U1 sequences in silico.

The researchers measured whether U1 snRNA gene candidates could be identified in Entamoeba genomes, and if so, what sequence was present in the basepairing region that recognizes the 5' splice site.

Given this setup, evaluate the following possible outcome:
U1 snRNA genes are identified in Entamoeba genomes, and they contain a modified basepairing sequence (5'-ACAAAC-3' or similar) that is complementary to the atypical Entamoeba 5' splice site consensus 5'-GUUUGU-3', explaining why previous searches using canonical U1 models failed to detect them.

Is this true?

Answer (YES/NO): YES